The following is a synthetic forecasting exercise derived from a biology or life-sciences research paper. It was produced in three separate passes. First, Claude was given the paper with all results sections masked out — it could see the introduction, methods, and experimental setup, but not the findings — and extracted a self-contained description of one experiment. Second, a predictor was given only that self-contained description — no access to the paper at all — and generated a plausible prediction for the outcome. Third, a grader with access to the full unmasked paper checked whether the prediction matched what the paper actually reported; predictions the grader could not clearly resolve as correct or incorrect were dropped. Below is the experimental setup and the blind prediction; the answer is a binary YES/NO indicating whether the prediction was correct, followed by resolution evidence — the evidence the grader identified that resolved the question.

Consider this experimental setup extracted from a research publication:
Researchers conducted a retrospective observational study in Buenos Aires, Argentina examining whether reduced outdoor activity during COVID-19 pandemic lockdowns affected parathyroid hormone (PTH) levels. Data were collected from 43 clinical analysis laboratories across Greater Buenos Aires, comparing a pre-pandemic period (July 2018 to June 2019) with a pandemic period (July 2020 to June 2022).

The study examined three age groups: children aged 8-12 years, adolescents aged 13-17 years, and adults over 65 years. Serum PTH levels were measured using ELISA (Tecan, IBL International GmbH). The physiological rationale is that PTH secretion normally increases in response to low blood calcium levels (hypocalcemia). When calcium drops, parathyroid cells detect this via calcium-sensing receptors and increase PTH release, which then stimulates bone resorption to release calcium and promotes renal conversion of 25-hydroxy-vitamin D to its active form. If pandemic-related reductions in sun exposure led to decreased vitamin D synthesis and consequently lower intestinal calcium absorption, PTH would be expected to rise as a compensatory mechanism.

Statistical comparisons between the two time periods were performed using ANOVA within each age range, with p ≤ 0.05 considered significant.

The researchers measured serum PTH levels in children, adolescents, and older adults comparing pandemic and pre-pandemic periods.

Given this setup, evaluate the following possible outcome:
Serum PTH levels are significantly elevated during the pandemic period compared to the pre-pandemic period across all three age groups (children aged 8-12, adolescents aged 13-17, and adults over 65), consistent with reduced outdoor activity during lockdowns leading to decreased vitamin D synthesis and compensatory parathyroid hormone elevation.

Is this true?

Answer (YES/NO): NO